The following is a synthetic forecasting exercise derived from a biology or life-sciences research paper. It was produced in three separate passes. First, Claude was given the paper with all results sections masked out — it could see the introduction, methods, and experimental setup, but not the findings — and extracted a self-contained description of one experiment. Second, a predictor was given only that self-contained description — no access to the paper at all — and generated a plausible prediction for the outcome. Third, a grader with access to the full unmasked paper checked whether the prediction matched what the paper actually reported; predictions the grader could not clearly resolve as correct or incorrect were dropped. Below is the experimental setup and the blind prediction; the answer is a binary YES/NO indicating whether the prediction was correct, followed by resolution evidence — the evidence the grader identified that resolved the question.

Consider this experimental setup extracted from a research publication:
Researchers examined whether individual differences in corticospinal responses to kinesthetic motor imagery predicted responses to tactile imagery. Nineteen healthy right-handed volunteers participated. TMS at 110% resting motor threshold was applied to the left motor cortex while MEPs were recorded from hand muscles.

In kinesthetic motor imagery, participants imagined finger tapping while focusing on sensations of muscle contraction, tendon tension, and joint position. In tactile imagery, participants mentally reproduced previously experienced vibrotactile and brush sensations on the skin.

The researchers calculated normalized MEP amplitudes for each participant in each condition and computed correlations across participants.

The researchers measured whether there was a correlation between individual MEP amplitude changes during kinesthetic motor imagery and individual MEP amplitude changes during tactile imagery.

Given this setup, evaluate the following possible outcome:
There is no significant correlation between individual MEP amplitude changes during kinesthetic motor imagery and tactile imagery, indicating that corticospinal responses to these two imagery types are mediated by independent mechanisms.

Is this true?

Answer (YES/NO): NO